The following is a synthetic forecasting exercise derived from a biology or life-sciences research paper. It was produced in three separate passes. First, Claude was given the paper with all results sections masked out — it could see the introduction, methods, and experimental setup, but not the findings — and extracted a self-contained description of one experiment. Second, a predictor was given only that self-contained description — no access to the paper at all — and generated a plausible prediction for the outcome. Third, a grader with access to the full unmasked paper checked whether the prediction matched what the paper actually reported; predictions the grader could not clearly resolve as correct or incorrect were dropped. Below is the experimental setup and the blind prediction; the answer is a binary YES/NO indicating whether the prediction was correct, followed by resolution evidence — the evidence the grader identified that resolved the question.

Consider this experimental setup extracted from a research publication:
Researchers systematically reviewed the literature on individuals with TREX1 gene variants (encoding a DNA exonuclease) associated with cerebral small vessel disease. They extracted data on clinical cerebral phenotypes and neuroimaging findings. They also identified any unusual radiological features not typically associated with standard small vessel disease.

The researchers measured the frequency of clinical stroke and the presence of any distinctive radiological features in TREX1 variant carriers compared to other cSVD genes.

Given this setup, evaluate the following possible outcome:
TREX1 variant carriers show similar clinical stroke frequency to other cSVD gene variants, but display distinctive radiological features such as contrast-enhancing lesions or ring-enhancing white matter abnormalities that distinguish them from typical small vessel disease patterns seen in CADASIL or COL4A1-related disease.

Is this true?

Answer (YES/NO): NO